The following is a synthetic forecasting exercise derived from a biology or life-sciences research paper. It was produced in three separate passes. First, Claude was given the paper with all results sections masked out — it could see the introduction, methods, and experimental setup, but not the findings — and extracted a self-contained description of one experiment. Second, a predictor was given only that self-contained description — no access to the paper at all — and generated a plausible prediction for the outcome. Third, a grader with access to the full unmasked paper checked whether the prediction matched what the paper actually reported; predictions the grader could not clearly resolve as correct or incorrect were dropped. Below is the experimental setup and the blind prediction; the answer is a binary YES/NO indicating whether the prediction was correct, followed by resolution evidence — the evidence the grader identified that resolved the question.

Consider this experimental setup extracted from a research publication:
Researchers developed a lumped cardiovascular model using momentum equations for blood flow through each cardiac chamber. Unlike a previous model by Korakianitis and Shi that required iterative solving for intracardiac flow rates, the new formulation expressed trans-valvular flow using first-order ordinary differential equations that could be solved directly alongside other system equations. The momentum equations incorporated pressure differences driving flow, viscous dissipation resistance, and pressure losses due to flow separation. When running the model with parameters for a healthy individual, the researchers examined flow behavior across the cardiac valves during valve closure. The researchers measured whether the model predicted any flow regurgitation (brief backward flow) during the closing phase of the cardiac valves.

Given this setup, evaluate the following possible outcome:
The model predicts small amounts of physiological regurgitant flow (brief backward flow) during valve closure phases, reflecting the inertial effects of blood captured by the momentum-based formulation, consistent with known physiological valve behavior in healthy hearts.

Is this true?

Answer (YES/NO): YES